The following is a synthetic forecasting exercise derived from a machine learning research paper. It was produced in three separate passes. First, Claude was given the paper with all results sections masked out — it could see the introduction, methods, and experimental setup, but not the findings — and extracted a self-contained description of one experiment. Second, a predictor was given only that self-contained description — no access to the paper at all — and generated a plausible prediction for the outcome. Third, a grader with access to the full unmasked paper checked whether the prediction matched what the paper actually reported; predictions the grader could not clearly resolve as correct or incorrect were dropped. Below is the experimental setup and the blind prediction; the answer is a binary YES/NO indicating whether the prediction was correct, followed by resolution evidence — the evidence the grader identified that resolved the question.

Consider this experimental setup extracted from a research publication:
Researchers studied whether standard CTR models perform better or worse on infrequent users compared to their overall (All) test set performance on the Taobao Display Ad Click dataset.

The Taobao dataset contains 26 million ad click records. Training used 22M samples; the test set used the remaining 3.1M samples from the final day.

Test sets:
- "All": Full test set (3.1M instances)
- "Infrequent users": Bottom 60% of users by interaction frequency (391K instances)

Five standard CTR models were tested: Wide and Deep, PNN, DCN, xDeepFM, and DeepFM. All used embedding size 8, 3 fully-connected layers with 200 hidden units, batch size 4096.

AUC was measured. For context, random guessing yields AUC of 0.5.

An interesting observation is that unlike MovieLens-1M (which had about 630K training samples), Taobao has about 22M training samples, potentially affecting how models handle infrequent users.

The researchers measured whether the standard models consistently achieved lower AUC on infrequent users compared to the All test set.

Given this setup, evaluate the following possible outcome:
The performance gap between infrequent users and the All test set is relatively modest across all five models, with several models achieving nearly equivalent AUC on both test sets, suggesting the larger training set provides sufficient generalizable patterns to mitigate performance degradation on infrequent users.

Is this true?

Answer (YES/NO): NO